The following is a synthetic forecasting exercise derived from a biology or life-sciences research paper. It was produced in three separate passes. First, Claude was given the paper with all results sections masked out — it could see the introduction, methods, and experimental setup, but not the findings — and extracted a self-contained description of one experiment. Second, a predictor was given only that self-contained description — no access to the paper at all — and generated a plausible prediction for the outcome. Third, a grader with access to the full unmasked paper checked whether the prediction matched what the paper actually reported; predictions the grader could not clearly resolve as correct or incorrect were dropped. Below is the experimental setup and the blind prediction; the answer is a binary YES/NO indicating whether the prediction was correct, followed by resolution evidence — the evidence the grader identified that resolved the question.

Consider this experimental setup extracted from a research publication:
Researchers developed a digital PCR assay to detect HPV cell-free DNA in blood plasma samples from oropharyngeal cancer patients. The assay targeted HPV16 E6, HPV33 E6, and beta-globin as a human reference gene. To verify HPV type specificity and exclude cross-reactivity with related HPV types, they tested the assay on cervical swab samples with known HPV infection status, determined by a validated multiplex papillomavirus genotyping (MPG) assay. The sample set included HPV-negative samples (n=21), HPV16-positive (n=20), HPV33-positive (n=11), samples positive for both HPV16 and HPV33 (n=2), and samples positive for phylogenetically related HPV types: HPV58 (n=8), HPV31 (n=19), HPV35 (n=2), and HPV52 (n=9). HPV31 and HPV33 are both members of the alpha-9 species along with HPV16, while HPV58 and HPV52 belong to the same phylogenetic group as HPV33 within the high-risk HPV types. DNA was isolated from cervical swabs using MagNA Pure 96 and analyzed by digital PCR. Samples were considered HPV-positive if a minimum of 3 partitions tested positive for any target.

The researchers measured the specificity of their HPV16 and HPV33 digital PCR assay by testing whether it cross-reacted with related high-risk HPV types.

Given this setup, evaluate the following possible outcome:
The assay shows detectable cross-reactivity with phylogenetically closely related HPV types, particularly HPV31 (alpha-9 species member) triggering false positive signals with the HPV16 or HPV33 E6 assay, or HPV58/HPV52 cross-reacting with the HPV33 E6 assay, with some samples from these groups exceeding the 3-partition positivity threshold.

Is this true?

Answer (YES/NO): NO